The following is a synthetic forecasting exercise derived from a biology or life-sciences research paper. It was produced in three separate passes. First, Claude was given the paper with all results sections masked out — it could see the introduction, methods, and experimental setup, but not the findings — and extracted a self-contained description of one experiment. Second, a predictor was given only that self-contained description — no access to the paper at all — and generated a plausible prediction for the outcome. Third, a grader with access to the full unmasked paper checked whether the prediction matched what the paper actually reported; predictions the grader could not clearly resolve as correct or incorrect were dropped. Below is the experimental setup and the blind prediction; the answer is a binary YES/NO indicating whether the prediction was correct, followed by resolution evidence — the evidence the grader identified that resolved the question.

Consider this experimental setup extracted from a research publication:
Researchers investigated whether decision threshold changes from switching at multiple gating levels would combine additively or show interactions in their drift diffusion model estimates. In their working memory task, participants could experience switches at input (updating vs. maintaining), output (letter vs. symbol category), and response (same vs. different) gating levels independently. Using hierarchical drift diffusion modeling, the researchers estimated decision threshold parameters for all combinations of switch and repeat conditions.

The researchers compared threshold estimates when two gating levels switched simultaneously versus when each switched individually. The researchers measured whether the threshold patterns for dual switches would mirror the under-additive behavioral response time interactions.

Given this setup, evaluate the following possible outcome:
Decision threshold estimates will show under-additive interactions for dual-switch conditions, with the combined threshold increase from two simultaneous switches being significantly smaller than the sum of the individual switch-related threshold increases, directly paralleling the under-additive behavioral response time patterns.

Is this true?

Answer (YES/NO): YES